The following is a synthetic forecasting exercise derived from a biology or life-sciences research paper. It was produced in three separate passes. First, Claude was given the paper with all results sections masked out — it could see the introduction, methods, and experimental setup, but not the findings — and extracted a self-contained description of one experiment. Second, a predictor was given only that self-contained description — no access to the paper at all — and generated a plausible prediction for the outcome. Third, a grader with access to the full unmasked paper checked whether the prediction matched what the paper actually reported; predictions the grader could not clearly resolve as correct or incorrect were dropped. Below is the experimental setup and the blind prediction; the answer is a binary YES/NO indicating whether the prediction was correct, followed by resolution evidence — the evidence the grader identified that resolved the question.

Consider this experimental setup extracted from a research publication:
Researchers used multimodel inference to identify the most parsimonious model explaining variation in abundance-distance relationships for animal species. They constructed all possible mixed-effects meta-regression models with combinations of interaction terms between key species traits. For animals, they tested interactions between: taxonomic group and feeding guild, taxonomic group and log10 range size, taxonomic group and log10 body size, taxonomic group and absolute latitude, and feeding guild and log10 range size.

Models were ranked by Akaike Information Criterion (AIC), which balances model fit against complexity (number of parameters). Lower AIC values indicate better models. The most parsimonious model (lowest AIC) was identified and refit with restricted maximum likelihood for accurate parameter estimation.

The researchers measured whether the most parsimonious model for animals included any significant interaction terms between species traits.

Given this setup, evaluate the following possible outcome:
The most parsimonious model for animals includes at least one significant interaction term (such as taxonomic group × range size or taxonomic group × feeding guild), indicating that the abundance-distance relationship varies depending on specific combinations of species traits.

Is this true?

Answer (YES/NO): YES